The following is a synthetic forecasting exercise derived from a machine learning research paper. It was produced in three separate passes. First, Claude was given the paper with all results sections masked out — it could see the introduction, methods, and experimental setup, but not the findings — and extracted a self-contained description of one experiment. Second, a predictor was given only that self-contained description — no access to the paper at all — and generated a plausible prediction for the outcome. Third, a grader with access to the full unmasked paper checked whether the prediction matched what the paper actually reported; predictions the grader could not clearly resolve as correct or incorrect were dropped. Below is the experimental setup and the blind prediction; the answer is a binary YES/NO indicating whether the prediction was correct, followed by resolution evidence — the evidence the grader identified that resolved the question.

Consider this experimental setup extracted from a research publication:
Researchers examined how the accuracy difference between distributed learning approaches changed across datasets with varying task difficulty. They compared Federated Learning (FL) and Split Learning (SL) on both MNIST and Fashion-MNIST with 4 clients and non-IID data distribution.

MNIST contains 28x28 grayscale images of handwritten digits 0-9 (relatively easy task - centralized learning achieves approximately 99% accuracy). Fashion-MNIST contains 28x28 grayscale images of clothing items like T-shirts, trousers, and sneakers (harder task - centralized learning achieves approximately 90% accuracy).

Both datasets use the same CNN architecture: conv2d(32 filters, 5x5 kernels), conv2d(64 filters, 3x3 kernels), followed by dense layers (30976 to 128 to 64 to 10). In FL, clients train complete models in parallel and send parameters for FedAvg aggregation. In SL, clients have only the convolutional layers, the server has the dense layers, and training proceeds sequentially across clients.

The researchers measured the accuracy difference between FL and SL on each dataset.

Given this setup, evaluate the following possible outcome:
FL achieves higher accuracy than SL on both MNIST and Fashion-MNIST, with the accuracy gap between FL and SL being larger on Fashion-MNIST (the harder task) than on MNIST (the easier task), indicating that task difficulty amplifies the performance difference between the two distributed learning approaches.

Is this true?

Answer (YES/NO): YES